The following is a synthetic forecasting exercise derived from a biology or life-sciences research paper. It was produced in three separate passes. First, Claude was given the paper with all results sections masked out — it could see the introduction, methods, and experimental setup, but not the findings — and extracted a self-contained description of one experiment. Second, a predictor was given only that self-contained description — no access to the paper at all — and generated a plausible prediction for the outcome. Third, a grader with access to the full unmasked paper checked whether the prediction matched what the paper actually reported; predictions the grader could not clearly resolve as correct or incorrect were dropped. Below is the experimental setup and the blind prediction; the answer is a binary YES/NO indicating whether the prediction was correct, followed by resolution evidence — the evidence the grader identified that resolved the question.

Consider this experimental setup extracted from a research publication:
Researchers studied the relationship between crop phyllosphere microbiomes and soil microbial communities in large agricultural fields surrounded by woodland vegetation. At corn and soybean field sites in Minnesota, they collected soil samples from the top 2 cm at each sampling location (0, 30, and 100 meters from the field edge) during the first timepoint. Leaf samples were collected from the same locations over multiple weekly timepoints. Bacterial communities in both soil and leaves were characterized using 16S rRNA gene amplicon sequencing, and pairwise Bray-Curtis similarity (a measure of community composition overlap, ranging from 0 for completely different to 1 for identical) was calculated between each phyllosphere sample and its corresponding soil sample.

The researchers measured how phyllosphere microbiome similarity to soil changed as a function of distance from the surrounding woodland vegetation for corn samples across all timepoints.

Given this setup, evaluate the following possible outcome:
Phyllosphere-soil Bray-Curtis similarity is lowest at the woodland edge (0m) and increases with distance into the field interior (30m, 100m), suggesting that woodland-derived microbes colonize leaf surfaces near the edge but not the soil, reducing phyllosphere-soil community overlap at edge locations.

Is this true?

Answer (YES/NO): YES